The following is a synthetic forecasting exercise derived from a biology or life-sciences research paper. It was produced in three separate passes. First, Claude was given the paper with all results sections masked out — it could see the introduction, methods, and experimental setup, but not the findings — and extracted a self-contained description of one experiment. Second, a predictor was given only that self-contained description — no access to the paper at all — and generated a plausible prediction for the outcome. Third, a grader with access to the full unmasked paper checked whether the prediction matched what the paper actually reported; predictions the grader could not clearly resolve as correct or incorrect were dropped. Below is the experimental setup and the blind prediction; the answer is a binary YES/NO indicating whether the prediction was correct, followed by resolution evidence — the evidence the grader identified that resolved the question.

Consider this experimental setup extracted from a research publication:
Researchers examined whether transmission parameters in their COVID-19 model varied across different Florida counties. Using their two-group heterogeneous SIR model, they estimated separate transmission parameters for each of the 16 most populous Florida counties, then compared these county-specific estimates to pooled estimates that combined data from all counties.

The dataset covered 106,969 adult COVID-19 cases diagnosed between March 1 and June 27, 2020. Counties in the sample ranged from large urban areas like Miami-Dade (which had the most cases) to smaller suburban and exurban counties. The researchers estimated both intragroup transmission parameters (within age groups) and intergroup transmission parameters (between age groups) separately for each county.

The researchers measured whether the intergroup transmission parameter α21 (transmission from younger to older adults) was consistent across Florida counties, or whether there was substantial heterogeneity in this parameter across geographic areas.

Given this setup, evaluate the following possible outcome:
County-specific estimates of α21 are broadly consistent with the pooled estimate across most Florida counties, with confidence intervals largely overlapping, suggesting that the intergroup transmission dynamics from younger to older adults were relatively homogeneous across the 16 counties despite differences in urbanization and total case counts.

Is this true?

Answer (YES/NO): NO